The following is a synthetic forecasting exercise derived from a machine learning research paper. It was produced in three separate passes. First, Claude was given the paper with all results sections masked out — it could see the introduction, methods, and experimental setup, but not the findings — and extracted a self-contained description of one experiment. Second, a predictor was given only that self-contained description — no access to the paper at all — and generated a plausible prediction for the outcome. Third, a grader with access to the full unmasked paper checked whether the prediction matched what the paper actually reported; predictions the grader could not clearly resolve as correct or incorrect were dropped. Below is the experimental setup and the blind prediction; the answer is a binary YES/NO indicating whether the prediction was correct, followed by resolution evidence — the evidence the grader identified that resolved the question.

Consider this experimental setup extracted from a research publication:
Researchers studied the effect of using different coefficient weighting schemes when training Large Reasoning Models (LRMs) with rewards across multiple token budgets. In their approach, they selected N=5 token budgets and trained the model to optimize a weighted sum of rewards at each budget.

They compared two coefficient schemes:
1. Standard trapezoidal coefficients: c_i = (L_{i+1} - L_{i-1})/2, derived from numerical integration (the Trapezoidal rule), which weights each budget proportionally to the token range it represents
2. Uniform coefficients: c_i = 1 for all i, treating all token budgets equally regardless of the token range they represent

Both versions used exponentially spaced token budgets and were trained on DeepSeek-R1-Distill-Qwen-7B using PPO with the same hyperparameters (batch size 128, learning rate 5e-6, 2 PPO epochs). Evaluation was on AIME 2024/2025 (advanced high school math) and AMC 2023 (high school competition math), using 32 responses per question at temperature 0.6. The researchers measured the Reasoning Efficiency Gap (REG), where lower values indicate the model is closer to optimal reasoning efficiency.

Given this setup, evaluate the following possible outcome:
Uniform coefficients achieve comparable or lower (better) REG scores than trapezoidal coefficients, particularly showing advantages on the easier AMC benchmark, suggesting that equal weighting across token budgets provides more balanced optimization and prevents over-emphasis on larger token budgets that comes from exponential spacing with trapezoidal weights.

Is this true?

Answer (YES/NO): YES